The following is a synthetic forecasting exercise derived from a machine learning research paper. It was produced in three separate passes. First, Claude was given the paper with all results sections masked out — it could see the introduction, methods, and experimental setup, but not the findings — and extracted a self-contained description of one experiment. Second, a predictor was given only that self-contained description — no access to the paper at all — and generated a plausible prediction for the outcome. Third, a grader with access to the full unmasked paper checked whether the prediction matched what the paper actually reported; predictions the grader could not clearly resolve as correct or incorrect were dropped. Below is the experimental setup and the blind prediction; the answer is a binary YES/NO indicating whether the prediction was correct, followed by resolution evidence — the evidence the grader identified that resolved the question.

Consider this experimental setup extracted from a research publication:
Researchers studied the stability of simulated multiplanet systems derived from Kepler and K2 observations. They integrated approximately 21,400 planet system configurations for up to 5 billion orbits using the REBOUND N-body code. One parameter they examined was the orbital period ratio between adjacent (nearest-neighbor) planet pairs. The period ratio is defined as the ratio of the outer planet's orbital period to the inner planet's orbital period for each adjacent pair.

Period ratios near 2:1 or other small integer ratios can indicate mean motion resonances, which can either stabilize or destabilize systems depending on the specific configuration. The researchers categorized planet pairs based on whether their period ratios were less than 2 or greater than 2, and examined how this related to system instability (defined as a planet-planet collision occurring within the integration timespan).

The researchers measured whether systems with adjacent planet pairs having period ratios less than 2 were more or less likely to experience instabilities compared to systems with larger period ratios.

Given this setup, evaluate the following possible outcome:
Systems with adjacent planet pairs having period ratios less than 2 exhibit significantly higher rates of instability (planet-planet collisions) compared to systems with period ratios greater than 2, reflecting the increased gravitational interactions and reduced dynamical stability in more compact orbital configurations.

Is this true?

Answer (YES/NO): YES